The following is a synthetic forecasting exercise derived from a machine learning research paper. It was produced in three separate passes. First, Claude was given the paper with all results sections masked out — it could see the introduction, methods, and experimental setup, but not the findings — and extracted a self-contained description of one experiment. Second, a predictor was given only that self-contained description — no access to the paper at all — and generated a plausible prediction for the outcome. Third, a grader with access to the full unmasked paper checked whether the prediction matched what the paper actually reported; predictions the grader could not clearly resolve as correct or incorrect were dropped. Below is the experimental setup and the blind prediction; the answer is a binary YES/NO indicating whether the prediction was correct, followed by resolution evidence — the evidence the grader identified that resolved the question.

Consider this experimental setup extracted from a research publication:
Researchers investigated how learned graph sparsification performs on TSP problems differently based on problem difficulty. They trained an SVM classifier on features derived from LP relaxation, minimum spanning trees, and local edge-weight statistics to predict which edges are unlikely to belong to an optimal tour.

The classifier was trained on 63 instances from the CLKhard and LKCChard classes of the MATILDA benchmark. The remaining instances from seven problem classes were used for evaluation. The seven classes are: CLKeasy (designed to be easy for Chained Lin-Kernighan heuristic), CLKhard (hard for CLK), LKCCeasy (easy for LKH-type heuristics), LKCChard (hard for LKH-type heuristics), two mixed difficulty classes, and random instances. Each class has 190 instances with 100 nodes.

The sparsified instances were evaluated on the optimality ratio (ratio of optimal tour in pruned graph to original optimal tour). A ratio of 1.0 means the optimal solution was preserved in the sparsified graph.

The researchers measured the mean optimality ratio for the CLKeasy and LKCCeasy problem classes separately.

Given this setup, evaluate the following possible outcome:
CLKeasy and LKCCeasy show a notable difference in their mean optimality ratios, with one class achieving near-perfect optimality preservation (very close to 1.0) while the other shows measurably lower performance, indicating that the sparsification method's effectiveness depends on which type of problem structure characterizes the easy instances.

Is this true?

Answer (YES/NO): NO